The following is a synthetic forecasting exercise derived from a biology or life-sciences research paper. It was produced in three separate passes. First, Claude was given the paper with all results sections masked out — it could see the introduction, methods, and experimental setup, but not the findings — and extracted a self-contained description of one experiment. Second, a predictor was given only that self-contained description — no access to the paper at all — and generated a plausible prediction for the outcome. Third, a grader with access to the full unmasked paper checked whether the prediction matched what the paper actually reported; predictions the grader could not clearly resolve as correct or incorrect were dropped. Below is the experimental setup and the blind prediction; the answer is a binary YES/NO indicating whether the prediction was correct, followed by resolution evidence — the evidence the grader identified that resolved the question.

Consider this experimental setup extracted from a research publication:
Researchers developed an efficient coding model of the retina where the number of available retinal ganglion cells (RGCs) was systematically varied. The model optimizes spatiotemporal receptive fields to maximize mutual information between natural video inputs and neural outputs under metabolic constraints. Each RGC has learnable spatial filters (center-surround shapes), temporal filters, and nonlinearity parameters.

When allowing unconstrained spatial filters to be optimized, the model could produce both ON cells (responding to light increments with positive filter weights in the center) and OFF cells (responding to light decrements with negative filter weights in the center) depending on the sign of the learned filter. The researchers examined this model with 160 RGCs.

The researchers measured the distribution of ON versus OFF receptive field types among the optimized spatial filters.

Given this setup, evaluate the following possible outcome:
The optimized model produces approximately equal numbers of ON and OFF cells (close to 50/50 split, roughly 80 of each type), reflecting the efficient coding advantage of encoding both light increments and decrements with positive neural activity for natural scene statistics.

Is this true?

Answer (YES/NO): YES